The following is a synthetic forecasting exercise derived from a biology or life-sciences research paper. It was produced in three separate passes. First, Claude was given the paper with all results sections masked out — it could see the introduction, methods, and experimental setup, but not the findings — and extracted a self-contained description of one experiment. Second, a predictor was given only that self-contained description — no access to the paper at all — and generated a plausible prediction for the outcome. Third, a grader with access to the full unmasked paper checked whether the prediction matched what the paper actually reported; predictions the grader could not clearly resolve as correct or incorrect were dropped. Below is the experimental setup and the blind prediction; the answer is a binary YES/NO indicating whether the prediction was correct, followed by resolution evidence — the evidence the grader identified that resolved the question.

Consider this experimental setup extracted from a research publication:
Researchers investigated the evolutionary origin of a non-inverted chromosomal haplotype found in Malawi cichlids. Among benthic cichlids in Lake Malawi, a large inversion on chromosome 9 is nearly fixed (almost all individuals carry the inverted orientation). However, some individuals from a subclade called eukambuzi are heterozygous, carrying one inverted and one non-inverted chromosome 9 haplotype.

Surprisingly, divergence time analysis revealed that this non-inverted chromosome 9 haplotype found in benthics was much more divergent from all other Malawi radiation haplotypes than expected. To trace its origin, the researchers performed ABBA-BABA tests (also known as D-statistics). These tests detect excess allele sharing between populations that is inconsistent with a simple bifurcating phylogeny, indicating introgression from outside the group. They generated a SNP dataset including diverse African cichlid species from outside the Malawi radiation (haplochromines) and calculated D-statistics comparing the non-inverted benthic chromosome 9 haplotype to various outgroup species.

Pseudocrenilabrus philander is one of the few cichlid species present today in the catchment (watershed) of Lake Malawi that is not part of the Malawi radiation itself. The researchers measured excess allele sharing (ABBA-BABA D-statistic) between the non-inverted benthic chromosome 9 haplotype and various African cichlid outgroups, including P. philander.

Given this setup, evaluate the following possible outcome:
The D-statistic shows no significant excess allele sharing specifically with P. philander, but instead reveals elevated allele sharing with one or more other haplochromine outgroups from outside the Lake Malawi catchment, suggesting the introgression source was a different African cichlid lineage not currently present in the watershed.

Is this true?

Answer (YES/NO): NO